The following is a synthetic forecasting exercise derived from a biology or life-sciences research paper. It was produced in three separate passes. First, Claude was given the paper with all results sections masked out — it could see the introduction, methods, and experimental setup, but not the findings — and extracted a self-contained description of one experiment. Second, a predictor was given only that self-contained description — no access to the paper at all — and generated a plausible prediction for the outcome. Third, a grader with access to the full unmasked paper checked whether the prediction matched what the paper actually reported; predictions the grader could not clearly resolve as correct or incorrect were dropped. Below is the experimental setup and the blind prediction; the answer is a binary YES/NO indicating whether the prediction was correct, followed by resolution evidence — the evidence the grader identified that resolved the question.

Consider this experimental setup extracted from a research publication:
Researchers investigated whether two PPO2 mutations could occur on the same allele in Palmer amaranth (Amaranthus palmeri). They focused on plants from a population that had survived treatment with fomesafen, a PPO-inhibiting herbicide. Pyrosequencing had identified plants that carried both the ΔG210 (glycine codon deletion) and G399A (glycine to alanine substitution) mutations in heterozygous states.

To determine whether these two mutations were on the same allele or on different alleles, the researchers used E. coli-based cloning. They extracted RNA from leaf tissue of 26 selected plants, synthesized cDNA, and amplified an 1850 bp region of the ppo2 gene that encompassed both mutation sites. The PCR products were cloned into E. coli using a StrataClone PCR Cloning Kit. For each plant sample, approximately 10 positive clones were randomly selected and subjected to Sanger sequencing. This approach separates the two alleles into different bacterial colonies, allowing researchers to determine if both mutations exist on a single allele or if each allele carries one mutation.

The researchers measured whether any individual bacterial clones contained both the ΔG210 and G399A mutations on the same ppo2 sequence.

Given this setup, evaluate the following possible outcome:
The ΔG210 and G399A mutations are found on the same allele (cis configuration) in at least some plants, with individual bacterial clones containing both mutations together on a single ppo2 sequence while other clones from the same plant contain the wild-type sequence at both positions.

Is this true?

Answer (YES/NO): NO